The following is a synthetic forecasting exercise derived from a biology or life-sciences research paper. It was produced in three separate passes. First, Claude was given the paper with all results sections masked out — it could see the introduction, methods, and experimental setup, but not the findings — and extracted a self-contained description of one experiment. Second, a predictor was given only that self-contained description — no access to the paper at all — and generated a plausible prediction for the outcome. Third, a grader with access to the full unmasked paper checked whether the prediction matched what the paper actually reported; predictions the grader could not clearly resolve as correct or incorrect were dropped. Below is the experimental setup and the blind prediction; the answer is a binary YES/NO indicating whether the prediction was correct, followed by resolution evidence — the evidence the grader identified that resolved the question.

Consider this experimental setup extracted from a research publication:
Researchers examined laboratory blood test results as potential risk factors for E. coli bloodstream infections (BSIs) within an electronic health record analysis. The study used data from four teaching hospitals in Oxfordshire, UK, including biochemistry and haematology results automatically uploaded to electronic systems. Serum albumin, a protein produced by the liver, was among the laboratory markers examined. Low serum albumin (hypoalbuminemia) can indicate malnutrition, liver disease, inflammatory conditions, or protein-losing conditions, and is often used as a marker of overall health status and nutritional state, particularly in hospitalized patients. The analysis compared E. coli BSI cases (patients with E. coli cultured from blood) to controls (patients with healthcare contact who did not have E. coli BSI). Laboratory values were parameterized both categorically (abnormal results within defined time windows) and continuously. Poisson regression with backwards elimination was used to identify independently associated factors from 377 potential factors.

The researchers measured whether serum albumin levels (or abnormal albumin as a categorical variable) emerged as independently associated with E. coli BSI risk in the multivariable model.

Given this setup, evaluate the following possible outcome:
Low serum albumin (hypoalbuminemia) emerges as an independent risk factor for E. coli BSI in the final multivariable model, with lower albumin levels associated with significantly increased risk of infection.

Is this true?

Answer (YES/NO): YES